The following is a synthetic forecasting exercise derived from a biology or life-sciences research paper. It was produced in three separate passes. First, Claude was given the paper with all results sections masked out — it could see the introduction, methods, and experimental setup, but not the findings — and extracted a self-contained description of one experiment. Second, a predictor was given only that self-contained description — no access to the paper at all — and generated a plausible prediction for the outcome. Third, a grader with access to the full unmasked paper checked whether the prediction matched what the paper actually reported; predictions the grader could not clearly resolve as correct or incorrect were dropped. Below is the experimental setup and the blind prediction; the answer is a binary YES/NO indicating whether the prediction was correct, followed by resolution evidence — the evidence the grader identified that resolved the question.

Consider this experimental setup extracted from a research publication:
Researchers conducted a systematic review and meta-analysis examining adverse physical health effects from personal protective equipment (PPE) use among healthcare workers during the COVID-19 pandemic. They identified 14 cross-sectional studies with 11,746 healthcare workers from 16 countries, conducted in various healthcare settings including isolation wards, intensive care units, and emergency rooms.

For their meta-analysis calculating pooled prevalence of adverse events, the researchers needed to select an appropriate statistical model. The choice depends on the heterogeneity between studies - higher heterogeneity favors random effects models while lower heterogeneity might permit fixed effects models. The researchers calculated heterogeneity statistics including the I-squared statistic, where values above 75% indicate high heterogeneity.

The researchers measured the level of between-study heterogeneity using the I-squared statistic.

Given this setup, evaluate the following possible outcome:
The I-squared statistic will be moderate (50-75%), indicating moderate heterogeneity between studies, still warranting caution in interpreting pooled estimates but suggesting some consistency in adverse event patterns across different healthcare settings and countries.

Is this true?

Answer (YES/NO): NO